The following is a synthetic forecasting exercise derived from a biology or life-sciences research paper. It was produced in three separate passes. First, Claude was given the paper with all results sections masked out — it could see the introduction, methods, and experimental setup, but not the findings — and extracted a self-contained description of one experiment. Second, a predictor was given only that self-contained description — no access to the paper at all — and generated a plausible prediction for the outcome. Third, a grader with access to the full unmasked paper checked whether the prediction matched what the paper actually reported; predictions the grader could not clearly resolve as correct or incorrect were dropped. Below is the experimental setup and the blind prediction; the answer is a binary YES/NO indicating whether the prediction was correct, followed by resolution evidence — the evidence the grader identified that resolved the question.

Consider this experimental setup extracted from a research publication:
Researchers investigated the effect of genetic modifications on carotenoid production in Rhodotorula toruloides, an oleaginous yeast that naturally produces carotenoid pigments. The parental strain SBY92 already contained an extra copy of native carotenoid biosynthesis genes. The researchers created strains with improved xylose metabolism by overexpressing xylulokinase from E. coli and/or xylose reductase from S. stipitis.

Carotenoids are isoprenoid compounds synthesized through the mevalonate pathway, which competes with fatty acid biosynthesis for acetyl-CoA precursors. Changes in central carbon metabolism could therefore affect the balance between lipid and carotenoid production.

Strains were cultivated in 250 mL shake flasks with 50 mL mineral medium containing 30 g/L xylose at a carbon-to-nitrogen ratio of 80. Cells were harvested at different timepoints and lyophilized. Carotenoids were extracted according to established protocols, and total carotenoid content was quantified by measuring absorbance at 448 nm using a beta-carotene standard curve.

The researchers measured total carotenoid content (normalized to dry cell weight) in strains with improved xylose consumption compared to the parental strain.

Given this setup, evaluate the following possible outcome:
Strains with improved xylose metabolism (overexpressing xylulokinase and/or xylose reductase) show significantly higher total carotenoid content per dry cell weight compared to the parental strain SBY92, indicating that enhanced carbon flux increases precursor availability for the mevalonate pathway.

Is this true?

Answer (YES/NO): NO